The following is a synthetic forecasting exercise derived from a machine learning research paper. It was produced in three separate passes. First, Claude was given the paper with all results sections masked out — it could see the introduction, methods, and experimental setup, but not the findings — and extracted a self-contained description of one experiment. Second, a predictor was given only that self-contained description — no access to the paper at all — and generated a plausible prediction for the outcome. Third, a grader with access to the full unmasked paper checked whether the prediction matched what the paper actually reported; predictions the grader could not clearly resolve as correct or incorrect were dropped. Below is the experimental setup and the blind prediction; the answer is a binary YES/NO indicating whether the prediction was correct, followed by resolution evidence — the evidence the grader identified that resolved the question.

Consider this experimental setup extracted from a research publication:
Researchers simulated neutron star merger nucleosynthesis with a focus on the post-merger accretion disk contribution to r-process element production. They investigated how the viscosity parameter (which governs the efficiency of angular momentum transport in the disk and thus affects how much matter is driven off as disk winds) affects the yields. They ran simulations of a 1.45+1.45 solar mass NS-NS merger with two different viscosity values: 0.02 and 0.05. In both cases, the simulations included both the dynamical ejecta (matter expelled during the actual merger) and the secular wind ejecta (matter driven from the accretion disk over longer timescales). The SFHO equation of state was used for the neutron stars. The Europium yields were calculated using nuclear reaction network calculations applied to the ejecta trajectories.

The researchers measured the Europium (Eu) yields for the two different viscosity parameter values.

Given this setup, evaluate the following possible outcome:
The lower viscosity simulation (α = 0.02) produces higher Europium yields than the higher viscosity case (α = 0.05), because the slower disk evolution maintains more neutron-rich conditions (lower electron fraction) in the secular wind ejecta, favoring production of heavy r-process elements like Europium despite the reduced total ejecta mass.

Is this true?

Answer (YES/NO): NO